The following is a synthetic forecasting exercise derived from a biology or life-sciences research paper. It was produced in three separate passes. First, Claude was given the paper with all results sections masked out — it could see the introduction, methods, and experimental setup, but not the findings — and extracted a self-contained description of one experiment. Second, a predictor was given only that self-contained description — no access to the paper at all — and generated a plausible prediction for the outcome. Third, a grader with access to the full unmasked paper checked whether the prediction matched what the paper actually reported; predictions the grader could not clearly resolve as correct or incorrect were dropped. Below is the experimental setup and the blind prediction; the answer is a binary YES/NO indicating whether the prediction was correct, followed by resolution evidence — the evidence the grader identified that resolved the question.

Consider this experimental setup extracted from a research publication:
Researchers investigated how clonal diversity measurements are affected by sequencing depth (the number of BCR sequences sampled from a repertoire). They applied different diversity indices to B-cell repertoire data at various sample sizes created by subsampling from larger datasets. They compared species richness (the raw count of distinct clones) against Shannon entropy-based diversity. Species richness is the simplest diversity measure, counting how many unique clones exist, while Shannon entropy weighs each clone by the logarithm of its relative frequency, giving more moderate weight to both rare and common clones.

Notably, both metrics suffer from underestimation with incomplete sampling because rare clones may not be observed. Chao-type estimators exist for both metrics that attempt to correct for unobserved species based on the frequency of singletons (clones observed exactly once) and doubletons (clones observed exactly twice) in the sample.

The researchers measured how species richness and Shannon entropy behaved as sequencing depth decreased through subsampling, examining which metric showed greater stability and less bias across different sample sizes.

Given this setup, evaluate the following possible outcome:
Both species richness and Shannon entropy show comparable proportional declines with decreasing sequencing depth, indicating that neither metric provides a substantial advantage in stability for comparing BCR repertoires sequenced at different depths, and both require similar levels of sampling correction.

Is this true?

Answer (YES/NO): NO